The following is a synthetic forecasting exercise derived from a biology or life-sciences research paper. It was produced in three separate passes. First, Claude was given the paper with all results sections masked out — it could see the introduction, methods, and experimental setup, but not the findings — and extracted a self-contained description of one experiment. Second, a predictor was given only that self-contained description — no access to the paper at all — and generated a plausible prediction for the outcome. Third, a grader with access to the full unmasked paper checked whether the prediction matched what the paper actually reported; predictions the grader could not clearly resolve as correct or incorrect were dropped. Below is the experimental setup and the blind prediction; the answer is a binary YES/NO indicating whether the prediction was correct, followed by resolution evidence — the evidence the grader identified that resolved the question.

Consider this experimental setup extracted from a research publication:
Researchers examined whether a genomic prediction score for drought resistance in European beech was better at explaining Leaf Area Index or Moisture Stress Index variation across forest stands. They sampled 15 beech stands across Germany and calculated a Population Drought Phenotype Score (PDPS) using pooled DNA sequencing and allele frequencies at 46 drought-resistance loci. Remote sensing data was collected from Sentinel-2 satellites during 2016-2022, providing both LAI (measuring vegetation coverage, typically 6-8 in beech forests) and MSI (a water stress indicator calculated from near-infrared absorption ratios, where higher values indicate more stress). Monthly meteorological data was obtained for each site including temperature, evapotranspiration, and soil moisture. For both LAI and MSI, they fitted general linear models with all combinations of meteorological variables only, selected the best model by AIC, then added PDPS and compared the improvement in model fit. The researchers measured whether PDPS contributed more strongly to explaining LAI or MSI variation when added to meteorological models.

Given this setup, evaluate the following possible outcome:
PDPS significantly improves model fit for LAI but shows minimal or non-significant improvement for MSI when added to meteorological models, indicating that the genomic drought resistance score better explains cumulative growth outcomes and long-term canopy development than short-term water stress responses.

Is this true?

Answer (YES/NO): NO